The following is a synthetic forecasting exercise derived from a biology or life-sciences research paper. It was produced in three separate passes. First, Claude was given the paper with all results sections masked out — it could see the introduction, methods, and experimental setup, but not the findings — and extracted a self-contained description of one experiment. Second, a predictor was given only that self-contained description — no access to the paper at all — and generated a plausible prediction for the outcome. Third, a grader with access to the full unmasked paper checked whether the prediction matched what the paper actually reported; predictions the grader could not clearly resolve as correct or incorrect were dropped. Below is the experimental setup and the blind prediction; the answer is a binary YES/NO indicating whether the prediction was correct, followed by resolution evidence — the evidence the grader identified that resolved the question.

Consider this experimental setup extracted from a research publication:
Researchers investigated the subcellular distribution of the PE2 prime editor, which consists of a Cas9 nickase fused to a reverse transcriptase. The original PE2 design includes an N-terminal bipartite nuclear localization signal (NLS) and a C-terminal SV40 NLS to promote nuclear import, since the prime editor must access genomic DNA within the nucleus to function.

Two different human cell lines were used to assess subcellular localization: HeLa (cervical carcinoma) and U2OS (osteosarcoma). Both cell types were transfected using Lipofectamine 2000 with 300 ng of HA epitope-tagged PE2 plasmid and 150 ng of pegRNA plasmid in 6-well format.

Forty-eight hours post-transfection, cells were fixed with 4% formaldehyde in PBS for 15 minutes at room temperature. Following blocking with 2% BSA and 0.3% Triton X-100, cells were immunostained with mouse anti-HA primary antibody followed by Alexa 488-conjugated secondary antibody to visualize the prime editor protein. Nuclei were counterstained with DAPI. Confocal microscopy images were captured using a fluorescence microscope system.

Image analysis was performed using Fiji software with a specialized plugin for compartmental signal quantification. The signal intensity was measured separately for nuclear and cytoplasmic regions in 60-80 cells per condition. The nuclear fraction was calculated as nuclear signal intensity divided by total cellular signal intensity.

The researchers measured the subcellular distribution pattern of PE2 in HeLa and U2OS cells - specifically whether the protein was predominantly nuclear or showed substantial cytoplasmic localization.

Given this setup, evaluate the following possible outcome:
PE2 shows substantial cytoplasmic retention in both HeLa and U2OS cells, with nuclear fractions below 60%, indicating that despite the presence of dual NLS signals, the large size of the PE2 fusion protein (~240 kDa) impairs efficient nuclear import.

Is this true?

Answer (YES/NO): NO